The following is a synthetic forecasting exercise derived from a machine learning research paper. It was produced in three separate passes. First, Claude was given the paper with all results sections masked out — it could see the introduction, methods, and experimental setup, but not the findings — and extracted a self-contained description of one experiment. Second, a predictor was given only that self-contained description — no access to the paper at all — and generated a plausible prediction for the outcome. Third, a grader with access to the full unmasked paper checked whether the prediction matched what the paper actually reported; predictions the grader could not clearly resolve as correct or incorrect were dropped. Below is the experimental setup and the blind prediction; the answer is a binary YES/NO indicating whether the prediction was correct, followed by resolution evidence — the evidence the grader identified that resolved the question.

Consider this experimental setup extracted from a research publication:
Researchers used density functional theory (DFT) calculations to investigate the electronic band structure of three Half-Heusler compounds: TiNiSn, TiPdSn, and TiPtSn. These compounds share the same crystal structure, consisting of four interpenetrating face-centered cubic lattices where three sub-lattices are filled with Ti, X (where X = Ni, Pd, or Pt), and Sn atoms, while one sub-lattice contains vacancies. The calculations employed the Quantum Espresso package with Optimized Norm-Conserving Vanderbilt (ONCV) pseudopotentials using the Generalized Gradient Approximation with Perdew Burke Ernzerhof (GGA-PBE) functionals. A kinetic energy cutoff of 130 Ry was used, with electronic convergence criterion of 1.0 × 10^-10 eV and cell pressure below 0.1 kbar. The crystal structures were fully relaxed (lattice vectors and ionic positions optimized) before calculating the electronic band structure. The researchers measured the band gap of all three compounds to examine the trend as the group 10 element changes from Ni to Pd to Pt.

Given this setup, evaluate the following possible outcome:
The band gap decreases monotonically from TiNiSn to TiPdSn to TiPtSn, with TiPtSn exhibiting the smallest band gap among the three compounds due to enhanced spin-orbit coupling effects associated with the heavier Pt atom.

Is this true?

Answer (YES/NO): NO